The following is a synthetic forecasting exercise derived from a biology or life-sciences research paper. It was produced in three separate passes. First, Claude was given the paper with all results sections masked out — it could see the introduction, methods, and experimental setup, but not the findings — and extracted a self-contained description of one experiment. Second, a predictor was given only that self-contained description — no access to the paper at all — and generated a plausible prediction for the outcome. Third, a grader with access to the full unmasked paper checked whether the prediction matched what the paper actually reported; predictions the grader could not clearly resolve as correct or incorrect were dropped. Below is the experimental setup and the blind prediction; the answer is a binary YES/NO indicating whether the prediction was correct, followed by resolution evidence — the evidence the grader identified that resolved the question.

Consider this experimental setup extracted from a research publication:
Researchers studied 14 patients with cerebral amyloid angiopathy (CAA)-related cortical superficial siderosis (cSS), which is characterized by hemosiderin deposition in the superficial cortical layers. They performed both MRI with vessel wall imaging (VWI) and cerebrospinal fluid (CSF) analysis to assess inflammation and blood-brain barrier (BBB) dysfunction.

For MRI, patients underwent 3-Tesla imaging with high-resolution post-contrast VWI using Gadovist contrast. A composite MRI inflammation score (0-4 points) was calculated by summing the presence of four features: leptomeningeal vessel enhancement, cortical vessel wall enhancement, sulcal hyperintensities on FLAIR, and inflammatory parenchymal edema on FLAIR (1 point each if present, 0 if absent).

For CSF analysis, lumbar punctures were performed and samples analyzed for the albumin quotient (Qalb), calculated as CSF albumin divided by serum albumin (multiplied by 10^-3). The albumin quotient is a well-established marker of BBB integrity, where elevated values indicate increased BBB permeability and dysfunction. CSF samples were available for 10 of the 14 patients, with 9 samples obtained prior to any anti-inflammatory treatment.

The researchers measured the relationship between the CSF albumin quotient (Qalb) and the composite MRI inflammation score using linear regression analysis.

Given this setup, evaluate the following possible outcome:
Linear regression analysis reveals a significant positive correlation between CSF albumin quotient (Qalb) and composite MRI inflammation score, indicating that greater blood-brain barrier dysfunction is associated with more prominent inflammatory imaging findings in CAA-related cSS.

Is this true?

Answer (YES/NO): YES